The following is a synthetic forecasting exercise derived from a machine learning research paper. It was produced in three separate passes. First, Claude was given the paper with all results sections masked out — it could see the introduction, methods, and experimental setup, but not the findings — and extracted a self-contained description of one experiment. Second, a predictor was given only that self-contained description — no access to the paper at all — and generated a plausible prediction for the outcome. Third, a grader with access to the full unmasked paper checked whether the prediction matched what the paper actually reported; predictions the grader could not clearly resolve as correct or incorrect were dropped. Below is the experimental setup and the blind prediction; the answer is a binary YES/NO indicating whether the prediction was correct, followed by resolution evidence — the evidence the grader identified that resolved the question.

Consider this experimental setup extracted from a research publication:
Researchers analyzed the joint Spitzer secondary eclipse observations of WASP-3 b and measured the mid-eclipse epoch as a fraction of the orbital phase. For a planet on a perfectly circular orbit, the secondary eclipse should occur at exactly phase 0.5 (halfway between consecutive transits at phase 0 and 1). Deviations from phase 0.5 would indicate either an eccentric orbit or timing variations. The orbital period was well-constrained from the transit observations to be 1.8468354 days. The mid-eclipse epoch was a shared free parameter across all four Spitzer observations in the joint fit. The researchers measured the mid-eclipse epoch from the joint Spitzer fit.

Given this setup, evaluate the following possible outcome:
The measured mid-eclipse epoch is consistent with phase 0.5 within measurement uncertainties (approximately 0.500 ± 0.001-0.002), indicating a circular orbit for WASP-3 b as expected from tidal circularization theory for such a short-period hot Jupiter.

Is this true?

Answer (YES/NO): YES